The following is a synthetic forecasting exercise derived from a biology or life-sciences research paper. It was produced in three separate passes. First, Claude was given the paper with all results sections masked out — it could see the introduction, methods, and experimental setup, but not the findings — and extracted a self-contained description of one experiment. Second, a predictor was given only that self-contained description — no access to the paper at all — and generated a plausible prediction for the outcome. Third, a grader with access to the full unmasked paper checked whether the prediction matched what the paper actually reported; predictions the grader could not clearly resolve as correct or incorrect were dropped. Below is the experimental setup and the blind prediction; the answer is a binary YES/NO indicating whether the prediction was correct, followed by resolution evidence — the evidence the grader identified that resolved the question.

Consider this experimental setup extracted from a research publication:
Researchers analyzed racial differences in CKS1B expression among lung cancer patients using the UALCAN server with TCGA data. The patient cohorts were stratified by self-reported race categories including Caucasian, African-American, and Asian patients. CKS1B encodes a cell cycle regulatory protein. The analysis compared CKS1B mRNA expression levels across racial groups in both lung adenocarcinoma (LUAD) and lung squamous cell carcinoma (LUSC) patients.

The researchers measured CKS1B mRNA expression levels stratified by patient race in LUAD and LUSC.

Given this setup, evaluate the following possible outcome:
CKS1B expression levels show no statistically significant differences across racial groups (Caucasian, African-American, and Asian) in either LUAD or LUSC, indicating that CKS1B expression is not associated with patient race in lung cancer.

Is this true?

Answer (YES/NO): NO